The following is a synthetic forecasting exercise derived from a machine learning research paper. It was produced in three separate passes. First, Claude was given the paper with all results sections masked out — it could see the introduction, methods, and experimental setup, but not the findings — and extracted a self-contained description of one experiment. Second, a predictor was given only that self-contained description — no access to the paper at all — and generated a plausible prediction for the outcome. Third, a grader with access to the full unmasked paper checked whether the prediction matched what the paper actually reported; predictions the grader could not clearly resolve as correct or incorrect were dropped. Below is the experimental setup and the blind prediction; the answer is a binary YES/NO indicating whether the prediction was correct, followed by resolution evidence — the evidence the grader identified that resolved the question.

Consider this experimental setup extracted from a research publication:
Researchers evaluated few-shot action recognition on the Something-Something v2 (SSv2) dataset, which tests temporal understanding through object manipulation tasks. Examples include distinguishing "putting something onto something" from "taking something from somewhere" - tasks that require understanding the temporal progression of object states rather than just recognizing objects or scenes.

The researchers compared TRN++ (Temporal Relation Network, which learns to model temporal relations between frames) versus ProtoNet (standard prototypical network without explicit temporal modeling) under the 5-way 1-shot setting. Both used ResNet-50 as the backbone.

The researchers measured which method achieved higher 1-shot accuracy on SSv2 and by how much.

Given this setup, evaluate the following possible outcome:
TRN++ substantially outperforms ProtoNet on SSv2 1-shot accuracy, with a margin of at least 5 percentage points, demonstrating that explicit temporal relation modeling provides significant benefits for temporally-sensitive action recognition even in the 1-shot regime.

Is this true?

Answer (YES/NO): YES